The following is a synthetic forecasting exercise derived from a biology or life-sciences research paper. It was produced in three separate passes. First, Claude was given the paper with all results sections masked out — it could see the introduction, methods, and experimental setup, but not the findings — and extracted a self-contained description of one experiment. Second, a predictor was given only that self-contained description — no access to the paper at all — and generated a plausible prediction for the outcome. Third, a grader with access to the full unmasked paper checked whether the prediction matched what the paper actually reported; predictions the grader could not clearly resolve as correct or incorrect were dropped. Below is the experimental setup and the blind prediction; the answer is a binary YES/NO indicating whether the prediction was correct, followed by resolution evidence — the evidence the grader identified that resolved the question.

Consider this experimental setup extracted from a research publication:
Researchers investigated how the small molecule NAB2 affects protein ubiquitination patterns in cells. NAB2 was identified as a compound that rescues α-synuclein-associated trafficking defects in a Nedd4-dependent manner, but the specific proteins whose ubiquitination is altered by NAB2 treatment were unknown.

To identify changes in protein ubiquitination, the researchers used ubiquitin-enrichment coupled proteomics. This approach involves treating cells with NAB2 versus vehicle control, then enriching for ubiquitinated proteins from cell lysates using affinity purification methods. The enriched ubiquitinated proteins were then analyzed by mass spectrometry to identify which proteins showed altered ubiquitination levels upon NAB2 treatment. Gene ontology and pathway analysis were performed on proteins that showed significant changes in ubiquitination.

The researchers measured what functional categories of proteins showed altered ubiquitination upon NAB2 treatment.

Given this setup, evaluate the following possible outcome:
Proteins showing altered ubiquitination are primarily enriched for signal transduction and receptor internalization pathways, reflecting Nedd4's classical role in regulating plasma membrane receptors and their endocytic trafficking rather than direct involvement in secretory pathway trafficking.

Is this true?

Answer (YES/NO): NO